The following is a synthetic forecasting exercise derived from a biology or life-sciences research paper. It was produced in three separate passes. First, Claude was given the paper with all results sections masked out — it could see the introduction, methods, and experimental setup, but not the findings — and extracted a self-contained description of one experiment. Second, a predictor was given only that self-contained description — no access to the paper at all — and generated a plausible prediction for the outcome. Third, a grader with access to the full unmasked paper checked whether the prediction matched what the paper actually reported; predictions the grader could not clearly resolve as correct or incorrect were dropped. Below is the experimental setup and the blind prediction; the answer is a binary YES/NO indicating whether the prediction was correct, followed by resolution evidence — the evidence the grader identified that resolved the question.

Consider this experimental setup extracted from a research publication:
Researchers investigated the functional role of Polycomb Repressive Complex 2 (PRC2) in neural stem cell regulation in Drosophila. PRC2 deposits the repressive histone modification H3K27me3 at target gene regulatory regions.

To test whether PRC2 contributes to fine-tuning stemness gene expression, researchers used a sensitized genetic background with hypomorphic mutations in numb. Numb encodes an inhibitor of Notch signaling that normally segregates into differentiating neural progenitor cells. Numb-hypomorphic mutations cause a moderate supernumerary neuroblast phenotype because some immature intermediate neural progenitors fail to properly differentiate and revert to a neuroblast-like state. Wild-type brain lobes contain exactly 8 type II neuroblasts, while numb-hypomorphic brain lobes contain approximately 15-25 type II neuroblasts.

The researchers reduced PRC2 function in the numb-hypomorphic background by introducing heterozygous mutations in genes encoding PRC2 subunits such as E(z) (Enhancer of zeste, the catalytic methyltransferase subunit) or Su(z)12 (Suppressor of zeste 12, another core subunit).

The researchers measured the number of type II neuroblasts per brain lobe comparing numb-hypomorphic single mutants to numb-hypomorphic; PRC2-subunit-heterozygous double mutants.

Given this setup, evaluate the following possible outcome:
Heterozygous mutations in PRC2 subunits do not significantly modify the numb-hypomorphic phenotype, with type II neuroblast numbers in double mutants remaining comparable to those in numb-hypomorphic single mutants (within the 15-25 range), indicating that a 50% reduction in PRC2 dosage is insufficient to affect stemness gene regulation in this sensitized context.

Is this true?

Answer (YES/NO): NO